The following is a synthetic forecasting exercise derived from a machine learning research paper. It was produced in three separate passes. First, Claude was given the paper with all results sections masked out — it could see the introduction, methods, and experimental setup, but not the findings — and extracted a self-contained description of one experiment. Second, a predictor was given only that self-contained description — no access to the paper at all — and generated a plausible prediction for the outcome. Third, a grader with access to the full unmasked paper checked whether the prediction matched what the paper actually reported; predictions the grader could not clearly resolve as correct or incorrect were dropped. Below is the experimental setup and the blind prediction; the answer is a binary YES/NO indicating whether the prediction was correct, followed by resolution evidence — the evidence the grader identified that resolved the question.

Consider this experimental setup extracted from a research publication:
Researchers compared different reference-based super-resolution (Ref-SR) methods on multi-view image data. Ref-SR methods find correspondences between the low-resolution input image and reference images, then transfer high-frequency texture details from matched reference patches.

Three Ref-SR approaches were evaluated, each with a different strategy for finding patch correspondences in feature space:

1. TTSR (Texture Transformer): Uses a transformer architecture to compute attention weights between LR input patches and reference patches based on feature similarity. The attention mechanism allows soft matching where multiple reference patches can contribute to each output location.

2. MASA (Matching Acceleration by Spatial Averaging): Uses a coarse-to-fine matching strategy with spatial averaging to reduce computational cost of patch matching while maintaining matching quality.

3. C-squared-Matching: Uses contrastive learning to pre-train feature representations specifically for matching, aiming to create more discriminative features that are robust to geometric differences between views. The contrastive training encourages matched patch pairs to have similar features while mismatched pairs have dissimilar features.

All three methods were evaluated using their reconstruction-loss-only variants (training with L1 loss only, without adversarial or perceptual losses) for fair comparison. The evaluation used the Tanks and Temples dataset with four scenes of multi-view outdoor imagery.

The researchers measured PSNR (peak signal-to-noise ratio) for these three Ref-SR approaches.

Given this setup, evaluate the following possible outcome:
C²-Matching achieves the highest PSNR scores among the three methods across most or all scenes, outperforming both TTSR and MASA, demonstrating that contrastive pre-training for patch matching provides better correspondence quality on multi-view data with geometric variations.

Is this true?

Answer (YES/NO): YES